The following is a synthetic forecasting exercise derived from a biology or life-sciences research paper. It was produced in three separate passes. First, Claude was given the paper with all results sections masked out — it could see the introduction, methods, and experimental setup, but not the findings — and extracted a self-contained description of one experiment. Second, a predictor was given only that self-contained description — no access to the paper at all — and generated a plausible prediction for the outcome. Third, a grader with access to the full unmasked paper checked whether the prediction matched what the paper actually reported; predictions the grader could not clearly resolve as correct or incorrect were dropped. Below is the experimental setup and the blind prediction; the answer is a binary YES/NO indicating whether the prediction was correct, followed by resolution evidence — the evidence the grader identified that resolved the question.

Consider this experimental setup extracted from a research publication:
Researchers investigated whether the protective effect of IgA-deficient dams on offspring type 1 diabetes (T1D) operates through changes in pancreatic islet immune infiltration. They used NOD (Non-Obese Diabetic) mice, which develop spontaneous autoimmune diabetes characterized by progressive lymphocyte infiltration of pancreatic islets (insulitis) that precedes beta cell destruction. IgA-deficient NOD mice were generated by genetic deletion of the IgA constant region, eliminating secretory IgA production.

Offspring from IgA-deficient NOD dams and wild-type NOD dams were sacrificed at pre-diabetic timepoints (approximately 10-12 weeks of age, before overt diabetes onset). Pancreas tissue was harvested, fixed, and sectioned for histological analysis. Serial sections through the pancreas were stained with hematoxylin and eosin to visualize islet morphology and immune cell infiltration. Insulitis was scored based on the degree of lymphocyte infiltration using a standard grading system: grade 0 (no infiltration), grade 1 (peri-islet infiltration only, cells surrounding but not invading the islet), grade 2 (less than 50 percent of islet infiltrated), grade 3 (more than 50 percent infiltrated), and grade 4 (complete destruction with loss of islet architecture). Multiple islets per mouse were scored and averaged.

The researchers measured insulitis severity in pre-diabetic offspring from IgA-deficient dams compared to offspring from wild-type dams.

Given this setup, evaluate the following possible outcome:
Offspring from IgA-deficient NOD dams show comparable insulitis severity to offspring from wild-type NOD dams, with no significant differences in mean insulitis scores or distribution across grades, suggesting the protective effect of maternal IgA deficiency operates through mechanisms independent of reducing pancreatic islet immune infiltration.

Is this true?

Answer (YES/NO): NO